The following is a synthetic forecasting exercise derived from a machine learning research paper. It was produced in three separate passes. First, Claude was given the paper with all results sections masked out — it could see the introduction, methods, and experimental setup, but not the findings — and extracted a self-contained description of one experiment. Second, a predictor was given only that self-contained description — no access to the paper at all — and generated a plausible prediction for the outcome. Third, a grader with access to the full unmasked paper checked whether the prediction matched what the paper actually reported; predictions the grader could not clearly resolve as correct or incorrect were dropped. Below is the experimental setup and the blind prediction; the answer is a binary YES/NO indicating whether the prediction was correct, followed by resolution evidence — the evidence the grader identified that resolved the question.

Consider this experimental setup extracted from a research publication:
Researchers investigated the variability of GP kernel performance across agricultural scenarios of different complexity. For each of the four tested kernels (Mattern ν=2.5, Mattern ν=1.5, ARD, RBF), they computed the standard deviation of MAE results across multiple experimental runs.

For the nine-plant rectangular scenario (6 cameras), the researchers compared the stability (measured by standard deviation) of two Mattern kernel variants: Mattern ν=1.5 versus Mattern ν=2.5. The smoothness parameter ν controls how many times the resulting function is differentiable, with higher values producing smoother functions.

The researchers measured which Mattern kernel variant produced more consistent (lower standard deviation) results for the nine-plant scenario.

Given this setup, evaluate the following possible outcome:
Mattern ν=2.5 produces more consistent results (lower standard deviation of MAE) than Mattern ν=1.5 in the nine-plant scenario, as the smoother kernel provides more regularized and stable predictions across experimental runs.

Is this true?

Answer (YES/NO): YES